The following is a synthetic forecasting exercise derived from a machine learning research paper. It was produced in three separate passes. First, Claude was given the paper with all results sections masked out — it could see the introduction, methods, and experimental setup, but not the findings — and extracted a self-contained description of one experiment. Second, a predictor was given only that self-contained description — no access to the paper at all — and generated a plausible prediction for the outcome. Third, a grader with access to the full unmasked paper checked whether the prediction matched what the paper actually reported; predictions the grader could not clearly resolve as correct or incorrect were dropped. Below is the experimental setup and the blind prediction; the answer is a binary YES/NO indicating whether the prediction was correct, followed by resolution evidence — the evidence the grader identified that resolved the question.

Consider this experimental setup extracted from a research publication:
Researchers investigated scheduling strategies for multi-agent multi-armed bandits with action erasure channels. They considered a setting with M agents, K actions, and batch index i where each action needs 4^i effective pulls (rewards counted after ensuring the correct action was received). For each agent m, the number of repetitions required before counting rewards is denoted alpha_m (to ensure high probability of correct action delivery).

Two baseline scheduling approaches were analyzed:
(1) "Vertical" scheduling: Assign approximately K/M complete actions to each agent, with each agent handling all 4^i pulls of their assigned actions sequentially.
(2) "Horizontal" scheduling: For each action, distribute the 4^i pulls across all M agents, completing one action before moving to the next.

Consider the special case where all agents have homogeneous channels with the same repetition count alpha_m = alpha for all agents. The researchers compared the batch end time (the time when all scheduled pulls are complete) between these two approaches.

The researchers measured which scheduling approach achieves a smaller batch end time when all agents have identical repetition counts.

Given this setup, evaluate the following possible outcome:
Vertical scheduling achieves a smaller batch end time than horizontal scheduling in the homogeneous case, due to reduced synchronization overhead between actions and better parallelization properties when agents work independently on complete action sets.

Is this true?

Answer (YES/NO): YES